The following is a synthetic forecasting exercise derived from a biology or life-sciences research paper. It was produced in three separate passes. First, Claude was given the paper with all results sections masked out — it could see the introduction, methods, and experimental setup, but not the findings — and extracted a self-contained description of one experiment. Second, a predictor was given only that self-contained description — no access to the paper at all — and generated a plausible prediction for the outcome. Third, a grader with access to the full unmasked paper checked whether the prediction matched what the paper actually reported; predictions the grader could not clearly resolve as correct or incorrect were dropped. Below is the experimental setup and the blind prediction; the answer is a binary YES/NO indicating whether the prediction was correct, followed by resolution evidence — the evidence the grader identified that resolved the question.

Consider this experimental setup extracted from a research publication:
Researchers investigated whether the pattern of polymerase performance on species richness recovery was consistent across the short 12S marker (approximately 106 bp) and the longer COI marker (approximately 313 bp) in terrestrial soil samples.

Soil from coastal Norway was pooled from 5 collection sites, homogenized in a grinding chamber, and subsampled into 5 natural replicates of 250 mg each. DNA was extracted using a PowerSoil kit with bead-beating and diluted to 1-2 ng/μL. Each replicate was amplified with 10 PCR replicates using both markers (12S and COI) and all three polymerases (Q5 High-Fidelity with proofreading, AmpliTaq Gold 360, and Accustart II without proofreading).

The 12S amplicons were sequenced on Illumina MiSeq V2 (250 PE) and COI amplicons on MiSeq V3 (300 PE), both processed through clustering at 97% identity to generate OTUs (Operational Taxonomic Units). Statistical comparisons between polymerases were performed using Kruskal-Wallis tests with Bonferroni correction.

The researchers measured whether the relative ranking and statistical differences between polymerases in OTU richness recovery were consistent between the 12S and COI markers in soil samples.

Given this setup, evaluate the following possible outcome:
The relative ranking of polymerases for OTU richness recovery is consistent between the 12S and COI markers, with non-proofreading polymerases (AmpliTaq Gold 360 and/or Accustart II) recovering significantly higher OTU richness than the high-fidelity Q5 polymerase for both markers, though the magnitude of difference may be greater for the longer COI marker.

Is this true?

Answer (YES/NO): NO